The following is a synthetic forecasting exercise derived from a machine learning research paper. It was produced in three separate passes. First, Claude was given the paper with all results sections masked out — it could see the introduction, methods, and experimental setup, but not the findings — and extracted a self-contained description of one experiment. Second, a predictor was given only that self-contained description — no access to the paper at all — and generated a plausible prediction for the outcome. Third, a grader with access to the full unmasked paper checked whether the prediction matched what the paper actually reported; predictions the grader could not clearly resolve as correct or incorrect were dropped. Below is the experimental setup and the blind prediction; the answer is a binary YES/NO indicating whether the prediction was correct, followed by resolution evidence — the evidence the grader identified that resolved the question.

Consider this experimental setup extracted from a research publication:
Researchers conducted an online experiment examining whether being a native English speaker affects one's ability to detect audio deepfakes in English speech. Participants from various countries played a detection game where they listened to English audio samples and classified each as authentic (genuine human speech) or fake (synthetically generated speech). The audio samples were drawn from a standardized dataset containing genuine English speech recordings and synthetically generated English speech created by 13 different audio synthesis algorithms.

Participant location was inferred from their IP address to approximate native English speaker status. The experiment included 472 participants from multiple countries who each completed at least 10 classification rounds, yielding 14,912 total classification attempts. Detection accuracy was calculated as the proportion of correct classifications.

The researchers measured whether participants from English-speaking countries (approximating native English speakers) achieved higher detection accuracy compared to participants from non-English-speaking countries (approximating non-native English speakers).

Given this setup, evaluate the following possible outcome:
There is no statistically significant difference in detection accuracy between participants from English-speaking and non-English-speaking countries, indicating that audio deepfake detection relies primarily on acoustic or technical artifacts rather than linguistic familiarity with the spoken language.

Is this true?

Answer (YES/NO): NO